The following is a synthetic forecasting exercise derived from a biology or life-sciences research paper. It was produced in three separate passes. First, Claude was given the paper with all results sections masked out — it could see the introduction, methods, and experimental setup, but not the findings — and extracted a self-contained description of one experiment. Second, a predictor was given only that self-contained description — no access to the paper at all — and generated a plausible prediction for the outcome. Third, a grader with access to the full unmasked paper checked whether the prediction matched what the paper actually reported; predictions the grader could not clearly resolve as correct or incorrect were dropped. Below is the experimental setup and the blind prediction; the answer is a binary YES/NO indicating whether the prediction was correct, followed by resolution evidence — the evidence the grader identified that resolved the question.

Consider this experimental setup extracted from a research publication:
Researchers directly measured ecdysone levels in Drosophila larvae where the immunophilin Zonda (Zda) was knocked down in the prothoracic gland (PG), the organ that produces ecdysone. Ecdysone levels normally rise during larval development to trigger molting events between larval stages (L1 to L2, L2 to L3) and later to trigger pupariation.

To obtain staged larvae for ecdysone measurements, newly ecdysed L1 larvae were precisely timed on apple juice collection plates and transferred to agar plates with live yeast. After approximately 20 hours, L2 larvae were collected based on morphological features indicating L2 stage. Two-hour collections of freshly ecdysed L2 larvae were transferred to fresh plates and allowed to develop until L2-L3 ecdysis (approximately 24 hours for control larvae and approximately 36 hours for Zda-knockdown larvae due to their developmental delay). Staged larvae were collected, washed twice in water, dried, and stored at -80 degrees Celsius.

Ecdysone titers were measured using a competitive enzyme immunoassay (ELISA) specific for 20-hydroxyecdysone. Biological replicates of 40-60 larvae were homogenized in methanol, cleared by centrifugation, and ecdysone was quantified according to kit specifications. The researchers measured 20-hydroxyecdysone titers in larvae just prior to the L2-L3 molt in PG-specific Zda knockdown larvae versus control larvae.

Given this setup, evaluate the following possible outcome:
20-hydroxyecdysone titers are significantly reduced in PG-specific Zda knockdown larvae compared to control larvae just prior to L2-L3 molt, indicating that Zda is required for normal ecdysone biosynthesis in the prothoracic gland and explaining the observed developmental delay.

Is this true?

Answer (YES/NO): NO